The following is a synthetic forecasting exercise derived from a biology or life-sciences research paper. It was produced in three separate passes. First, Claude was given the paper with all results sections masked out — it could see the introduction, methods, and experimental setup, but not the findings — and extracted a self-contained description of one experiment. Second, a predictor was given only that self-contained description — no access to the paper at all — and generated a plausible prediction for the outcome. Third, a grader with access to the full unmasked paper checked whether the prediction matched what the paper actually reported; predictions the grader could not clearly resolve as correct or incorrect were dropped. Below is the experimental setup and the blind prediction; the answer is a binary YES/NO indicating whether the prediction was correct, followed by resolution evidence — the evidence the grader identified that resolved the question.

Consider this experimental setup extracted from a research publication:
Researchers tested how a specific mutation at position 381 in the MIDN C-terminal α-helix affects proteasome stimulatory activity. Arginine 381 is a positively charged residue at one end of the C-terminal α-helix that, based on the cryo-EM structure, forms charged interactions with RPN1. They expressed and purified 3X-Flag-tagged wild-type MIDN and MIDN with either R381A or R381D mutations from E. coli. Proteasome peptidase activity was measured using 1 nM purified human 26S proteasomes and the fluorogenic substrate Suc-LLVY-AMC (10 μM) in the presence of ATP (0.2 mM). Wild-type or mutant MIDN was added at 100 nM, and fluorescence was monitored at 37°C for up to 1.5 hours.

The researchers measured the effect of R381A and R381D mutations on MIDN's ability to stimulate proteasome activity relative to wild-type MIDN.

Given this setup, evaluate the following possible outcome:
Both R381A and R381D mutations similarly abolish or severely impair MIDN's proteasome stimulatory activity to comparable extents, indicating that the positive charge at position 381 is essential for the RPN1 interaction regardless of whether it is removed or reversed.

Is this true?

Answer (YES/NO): NO